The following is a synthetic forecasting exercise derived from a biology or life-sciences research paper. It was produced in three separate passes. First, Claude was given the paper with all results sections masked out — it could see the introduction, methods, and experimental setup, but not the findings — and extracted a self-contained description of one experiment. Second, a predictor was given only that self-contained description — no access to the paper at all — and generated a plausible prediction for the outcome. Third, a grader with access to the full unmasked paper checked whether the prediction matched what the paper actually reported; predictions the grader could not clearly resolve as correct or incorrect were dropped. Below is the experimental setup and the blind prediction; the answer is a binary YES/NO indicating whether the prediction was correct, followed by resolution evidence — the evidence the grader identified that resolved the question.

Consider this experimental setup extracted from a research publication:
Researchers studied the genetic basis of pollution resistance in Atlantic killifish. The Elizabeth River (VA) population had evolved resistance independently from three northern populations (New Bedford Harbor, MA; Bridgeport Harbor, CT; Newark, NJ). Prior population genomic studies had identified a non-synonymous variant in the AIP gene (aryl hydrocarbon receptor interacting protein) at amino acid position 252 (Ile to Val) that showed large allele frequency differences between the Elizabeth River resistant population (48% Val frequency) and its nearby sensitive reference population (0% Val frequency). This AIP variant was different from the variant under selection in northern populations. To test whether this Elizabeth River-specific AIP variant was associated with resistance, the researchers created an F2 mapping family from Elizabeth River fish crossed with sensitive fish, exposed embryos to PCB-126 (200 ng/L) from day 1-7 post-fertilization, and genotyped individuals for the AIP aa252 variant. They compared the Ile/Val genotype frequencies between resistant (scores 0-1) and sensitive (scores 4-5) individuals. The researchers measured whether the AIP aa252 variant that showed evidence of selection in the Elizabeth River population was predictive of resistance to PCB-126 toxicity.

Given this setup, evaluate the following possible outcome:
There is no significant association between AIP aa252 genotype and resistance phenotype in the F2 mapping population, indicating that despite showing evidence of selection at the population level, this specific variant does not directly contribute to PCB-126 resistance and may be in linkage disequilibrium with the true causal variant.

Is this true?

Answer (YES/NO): YES